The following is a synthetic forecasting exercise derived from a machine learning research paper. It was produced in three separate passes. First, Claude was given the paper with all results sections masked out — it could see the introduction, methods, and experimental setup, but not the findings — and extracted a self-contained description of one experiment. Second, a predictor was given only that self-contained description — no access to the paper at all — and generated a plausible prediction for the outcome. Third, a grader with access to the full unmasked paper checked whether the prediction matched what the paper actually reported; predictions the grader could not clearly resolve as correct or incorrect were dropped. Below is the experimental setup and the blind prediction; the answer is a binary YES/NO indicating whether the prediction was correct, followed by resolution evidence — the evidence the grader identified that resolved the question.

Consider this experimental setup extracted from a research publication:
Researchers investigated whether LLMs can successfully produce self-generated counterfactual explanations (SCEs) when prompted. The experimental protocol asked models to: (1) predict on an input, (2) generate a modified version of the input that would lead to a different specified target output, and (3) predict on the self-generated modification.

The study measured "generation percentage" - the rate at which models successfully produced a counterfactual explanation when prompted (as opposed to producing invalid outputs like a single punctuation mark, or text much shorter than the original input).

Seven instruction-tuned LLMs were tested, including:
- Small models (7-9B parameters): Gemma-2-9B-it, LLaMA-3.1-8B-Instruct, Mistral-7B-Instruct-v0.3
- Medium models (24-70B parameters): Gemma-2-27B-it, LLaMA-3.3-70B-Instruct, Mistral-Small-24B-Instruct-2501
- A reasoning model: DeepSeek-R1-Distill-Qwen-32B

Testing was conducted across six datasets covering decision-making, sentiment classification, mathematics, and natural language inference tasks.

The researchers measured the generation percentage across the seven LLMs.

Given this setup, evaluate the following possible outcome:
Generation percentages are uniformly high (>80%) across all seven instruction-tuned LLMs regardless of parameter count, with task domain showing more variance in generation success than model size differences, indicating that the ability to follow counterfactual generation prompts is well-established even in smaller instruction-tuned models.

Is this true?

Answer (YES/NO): NO